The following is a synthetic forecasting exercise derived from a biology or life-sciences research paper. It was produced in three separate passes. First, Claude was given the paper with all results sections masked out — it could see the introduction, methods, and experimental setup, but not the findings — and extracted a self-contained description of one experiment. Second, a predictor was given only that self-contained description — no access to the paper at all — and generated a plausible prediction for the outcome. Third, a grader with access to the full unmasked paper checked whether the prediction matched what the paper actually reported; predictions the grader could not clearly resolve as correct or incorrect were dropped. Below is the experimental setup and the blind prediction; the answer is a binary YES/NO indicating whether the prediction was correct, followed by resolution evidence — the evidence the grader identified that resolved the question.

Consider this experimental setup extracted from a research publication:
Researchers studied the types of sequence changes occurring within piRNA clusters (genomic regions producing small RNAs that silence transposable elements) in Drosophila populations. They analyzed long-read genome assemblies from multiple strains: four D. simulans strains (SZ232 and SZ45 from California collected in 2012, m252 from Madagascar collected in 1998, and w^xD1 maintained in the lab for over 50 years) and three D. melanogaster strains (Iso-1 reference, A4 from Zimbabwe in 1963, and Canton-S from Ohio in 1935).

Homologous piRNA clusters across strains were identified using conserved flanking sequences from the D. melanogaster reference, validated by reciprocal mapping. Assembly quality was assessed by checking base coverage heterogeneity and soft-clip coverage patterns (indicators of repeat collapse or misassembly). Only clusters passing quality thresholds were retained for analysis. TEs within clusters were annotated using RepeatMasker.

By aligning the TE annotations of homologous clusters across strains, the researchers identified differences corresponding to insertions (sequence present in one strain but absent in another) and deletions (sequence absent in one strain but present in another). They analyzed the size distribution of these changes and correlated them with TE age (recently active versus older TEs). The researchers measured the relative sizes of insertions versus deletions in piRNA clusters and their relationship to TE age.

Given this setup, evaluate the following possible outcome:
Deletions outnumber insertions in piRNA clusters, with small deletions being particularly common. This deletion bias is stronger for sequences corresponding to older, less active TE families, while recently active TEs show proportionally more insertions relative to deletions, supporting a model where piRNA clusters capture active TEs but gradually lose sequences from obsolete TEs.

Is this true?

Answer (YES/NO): NO